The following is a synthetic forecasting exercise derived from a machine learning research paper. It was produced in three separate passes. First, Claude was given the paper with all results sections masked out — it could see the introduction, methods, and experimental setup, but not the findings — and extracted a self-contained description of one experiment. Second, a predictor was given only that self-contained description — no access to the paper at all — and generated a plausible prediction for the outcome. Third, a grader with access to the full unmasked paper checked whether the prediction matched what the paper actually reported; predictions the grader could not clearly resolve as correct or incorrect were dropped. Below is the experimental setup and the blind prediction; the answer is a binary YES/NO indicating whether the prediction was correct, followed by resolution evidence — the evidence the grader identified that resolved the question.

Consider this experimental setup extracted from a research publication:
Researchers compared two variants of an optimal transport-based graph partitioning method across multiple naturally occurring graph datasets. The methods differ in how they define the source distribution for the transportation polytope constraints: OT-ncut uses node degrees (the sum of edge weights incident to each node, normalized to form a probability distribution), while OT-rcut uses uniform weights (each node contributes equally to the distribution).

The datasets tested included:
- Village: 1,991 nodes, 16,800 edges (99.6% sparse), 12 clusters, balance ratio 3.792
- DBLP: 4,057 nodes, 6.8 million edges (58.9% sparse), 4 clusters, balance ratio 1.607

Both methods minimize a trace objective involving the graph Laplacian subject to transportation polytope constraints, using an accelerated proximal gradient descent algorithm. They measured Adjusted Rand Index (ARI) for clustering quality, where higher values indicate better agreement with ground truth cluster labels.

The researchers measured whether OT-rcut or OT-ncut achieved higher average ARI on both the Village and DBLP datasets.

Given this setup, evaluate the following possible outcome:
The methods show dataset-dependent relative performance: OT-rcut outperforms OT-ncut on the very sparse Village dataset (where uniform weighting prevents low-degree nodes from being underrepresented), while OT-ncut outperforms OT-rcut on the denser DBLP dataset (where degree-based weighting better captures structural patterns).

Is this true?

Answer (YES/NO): NO